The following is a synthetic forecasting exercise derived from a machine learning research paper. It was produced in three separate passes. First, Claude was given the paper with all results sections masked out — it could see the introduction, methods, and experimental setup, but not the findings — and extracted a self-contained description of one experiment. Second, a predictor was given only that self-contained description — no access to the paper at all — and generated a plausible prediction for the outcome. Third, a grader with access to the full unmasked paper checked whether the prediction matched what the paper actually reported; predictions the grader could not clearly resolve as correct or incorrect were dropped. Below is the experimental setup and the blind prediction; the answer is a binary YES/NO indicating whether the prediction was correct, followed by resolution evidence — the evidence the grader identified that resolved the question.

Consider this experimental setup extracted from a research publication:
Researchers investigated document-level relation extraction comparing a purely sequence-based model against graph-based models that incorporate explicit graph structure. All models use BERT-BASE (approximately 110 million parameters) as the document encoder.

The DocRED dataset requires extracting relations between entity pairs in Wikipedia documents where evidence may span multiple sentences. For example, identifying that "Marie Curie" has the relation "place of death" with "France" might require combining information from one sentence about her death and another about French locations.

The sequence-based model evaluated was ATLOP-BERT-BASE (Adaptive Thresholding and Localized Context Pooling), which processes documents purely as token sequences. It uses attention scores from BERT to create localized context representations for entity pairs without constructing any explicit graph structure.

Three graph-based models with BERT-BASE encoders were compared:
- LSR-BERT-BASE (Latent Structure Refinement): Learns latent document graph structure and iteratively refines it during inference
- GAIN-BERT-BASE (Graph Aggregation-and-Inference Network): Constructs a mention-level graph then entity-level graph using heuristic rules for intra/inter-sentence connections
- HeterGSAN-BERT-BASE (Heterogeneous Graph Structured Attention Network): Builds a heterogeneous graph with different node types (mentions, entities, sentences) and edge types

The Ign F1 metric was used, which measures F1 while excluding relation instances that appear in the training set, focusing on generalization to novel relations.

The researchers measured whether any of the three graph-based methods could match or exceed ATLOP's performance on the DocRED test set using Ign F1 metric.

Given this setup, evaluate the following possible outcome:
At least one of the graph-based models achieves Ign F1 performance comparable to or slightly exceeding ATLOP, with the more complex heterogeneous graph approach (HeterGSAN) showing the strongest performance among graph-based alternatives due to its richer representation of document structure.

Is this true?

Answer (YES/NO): NO